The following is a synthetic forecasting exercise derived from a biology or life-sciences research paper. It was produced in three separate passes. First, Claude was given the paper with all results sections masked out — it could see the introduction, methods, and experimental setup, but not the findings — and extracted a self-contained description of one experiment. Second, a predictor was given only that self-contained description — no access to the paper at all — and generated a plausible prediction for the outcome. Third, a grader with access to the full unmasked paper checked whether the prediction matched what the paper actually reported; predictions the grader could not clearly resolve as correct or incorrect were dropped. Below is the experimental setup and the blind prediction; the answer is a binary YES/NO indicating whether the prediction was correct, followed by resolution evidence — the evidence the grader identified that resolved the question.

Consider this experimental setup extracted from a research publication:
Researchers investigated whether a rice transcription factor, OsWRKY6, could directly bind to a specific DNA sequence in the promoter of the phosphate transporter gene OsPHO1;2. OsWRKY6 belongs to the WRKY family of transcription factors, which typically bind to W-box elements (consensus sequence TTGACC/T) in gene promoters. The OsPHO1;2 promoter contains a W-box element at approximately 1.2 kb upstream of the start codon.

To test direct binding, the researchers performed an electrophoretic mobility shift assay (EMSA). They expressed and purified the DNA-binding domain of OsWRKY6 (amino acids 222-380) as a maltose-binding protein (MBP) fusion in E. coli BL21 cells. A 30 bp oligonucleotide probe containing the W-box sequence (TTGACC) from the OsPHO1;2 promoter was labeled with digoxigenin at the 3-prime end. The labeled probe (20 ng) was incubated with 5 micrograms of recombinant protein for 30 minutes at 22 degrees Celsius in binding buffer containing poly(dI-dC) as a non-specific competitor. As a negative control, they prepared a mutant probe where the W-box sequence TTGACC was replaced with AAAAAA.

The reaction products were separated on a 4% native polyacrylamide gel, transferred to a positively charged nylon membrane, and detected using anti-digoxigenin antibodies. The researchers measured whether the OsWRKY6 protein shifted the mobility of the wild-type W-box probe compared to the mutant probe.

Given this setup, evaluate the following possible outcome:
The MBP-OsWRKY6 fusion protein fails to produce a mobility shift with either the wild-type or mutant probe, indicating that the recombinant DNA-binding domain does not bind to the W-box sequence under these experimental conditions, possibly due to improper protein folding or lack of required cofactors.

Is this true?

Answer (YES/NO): NO